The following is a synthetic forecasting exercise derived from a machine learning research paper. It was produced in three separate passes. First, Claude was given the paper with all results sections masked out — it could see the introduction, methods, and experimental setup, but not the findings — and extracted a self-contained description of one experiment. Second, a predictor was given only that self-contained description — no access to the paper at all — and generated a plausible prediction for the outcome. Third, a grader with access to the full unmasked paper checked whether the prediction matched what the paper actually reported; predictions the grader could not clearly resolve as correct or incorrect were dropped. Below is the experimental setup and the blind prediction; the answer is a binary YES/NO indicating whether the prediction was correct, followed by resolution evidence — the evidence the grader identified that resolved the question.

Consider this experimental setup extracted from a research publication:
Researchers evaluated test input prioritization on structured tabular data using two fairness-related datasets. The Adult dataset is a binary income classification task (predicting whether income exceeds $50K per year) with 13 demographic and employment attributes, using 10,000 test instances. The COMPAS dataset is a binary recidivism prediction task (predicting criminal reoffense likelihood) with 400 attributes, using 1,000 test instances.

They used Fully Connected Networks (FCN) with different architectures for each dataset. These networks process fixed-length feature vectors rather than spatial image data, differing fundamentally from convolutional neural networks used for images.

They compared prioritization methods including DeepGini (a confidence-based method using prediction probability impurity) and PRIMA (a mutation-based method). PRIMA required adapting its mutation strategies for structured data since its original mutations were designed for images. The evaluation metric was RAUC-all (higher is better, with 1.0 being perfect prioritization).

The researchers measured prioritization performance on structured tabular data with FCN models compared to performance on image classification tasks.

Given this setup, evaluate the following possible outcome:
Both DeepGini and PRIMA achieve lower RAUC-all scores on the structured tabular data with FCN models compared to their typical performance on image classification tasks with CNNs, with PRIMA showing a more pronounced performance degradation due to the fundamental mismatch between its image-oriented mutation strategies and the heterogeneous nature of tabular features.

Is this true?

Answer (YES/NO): NO